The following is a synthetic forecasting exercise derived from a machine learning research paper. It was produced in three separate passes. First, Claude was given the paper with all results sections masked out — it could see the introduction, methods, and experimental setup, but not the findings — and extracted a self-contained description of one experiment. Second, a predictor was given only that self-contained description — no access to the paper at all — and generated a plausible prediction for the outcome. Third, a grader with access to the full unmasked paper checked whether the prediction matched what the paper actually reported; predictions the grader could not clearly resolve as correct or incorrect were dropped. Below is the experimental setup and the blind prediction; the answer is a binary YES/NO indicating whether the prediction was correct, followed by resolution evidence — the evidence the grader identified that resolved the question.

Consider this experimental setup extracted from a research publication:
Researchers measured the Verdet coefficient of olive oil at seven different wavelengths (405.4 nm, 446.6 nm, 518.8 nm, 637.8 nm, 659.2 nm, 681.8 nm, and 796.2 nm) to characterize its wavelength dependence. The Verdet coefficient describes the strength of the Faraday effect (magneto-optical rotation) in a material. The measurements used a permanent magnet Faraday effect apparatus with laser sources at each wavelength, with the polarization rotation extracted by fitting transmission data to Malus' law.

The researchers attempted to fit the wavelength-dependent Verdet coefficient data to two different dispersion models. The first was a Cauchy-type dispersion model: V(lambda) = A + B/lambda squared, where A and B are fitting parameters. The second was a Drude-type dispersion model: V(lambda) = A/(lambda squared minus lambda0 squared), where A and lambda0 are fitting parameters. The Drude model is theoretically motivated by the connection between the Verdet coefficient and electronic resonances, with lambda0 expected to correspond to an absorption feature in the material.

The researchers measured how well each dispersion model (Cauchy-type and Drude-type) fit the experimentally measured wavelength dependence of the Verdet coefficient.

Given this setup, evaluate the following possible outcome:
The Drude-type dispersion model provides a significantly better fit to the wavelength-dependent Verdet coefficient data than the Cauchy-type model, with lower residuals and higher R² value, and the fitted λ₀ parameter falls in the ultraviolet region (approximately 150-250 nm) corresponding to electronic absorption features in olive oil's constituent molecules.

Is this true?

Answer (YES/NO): NO